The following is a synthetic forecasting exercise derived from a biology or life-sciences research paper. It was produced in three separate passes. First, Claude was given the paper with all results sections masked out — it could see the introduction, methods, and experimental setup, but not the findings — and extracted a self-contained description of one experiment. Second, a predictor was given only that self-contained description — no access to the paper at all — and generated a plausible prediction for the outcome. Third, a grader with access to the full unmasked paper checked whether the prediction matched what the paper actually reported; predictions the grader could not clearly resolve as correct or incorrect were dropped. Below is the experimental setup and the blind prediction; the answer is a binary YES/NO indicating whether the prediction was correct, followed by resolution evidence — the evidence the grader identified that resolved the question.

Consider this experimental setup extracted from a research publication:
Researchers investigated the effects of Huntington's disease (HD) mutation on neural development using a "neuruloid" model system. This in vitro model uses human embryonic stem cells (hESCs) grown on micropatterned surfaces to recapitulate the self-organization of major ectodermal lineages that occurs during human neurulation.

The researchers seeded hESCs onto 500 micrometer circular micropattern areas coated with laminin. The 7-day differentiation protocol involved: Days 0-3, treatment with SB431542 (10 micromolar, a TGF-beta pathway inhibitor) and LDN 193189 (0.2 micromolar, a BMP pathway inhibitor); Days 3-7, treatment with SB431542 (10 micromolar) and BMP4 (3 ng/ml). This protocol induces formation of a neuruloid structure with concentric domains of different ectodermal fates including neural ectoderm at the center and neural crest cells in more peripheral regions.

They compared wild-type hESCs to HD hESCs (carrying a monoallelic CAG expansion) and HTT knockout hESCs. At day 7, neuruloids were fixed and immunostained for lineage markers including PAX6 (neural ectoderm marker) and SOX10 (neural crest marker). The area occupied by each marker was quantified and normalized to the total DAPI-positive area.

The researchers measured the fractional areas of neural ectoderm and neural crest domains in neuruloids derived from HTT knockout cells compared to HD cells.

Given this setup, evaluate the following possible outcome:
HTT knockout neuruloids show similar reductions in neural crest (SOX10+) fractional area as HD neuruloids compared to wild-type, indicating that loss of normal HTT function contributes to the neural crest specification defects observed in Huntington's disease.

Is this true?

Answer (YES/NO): NO